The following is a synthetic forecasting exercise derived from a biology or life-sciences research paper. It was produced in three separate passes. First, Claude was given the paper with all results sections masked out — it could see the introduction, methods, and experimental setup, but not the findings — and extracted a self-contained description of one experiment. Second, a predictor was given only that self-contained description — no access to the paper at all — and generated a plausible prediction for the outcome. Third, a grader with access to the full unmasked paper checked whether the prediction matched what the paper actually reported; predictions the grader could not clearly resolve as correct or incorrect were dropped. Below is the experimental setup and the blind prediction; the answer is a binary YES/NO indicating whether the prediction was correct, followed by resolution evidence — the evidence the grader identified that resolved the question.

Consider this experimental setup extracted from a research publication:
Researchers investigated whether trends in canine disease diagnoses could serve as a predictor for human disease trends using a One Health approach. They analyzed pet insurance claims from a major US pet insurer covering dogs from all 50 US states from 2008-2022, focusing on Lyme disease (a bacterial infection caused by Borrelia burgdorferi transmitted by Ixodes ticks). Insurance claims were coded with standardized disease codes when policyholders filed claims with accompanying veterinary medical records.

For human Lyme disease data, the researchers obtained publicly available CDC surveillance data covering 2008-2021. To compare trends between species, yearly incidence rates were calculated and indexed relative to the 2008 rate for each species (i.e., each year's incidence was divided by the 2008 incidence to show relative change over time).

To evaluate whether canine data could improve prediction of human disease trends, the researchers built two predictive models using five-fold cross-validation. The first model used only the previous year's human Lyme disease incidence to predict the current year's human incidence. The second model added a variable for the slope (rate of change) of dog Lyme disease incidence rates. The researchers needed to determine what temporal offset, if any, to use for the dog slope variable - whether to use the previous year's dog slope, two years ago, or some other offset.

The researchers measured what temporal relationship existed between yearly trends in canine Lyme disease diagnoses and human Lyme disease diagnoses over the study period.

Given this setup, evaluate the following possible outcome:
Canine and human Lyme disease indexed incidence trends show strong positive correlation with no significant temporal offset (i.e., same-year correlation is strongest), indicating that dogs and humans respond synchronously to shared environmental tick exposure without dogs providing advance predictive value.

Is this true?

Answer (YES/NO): NO